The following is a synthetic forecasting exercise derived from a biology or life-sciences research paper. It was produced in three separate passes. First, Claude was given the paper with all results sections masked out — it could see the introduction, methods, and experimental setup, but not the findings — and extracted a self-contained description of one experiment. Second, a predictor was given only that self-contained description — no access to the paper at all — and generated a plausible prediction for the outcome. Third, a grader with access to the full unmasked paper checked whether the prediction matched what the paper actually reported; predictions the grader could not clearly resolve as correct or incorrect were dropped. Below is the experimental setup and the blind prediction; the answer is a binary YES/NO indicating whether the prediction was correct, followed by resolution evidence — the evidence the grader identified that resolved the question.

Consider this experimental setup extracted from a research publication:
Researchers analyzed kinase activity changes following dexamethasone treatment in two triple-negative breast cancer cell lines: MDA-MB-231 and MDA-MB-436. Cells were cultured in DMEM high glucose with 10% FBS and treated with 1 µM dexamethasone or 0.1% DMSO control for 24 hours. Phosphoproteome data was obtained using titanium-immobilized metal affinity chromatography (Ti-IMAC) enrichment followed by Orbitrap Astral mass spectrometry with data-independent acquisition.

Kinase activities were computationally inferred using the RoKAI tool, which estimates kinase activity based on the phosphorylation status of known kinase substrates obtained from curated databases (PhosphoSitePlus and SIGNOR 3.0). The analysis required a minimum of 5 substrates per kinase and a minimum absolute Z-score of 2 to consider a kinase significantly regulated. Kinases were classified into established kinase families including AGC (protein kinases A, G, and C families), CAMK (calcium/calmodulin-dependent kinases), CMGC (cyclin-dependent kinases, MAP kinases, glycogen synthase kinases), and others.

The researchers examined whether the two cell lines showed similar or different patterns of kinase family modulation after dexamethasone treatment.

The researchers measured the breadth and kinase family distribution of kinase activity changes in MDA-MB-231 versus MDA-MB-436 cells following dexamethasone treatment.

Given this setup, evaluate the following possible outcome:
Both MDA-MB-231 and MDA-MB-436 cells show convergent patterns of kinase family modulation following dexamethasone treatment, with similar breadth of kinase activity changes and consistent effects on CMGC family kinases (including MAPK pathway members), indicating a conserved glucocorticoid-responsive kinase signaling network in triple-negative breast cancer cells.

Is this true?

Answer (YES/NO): NO